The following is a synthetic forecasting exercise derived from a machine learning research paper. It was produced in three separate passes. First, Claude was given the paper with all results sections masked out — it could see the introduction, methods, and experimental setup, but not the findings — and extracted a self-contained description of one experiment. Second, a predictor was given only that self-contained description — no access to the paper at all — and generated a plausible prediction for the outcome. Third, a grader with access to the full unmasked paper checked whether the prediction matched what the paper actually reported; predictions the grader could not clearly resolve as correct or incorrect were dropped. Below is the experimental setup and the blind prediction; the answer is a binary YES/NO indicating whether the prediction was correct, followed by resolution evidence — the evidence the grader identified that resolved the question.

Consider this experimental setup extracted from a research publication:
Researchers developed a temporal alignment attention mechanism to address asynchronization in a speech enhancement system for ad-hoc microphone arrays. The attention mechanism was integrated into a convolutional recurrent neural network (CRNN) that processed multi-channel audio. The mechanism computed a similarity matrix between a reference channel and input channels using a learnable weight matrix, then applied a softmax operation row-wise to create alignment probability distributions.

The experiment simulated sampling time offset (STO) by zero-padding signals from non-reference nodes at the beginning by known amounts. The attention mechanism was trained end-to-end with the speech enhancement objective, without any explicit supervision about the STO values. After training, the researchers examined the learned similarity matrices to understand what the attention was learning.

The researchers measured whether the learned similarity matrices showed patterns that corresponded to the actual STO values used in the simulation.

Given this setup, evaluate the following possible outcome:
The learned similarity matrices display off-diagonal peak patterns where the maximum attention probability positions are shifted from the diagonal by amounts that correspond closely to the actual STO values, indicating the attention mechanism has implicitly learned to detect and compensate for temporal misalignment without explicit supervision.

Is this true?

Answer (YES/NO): YES